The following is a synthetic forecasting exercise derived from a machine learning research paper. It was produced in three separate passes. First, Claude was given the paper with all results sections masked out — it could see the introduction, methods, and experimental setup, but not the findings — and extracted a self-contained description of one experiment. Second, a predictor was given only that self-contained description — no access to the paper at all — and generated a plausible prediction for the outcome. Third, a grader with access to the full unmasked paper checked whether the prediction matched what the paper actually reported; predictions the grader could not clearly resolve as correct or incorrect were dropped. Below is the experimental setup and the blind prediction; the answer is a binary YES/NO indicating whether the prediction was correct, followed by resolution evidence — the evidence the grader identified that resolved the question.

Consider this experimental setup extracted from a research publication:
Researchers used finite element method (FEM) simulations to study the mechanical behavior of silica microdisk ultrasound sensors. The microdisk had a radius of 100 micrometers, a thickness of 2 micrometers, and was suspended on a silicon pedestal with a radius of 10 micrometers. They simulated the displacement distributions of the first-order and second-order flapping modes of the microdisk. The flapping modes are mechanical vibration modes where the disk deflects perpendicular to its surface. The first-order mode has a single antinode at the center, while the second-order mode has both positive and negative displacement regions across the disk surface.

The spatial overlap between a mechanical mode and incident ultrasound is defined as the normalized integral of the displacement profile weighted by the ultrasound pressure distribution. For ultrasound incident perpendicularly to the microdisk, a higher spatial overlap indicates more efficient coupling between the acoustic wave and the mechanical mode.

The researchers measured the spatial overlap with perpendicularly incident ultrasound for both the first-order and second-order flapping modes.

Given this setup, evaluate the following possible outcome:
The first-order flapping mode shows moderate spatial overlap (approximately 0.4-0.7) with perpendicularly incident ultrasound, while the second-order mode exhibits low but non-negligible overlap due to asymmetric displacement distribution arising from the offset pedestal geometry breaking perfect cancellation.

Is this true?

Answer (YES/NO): NO